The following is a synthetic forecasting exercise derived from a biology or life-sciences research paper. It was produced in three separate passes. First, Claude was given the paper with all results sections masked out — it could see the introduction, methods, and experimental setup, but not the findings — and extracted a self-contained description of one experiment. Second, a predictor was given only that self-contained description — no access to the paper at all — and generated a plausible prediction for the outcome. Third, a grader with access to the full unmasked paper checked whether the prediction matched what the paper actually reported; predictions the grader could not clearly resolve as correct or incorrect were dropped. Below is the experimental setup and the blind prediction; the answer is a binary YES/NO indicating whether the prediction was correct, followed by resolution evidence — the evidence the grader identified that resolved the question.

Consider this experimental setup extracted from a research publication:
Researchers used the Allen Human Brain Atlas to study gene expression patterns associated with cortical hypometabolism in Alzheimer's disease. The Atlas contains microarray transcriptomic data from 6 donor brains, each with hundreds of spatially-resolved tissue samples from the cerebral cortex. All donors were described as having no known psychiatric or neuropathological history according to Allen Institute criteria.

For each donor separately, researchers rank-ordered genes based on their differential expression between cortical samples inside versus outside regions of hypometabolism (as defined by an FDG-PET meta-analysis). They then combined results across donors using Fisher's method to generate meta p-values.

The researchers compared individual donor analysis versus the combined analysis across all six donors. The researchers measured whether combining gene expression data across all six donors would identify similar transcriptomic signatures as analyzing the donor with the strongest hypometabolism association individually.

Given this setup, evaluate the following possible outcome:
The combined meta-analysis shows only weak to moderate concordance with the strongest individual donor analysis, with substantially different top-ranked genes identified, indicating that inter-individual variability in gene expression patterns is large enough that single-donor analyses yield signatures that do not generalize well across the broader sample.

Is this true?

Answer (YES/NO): YES